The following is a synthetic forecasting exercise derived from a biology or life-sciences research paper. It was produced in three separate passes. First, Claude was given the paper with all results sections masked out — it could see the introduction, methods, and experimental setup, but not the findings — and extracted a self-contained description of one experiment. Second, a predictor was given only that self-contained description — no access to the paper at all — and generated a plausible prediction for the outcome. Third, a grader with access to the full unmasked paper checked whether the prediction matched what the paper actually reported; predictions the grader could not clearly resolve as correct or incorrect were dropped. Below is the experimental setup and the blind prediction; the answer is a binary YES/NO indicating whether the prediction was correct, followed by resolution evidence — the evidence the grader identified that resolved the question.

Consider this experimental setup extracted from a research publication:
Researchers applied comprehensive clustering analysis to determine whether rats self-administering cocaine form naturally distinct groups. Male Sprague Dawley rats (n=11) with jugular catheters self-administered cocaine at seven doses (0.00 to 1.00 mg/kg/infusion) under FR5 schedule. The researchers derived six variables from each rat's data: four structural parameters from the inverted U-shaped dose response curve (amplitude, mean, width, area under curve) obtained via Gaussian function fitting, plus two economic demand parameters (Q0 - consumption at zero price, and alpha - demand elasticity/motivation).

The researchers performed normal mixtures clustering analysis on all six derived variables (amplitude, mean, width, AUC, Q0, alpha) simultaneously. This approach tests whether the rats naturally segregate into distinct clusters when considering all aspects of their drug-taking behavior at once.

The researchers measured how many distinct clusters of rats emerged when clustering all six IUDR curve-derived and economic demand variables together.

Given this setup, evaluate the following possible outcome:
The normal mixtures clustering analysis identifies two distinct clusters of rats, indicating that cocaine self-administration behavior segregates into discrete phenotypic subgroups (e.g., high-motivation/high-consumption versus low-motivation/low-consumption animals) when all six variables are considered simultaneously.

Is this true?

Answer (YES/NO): NO